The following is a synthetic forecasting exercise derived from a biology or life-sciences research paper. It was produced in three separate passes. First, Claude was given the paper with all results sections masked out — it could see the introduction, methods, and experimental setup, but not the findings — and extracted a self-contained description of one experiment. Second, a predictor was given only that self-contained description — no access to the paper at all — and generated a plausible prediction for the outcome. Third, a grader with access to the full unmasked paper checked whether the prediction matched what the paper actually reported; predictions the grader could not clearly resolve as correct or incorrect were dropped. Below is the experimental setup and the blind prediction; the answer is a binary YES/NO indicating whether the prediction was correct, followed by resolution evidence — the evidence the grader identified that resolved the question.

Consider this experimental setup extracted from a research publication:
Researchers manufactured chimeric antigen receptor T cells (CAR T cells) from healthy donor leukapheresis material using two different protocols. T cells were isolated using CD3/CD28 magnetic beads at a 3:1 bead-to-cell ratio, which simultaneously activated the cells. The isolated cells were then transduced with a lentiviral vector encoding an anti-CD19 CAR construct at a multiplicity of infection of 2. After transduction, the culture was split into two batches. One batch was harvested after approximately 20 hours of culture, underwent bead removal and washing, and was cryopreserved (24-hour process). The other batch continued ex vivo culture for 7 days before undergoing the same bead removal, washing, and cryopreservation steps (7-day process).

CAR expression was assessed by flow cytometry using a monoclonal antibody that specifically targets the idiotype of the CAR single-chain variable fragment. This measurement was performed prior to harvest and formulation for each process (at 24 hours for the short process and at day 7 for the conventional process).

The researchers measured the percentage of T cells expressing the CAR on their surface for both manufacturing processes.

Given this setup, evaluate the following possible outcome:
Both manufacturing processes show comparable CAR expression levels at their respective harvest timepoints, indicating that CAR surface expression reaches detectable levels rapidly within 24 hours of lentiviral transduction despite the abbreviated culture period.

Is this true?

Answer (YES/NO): NO